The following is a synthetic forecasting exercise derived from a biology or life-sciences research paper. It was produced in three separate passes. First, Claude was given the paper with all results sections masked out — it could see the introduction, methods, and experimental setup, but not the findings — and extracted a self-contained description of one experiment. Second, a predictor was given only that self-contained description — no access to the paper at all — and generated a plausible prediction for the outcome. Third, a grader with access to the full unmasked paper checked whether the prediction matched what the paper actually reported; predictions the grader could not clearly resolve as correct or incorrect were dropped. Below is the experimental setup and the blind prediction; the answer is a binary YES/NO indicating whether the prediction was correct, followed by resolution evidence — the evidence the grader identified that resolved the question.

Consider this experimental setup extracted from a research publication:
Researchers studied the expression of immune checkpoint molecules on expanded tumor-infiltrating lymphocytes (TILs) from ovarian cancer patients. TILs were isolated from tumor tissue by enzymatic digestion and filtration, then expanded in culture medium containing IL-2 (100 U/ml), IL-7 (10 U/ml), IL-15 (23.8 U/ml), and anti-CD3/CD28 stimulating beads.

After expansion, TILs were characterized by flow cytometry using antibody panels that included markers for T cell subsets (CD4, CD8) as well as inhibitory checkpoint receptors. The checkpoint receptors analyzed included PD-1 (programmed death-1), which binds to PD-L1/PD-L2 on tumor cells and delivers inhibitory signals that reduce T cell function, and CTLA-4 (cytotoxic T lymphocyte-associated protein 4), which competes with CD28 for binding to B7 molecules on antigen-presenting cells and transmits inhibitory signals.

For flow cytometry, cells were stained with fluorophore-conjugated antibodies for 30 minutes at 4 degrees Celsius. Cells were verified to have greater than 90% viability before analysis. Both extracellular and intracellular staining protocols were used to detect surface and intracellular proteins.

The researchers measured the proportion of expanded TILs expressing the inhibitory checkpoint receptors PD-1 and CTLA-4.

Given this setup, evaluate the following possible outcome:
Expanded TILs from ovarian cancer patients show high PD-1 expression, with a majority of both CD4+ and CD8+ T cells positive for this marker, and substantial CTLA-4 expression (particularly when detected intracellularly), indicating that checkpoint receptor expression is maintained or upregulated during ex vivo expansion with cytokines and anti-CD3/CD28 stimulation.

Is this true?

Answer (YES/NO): NO